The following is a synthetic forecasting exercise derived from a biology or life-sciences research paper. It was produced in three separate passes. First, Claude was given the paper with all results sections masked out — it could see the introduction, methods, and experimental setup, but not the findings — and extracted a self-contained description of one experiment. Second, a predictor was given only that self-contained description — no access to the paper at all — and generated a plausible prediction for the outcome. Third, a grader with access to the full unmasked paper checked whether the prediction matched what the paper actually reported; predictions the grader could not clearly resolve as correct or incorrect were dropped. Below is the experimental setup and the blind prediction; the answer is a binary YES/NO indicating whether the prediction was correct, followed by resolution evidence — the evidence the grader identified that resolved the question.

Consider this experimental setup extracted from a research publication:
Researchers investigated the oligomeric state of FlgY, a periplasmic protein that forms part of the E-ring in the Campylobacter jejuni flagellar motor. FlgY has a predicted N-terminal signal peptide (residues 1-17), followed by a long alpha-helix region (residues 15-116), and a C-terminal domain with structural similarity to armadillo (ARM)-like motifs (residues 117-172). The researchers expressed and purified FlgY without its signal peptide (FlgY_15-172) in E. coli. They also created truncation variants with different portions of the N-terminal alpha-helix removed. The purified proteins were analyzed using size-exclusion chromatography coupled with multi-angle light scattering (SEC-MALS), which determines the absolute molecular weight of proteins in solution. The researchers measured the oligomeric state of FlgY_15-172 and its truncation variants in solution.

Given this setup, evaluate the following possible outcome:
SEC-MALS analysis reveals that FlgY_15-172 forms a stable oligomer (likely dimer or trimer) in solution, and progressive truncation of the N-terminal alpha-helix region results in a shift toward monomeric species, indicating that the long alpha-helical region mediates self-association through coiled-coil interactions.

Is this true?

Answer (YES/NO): NO